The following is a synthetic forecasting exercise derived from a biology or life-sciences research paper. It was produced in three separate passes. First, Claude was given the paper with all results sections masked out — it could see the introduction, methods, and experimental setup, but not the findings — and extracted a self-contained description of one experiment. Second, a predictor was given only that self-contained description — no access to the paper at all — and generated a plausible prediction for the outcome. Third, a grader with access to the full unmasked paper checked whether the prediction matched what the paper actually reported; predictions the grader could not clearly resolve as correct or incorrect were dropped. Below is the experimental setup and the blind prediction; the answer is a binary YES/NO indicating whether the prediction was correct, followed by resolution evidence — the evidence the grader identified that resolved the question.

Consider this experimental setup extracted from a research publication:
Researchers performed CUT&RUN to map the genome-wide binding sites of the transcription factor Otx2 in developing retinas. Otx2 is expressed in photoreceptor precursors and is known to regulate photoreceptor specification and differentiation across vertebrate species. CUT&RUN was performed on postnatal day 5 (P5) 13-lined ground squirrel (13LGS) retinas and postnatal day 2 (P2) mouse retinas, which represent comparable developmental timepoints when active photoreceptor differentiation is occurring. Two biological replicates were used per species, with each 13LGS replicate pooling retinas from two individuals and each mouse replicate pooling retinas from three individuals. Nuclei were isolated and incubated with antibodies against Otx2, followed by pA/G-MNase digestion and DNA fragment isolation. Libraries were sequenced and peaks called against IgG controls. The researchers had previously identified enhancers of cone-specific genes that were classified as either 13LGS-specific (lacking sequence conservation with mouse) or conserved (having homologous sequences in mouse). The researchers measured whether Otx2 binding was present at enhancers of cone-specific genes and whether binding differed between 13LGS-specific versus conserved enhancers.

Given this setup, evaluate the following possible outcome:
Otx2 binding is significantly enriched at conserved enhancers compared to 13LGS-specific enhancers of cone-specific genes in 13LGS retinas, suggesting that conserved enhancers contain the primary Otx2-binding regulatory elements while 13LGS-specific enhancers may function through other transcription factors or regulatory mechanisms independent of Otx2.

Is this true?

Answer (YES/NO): NO